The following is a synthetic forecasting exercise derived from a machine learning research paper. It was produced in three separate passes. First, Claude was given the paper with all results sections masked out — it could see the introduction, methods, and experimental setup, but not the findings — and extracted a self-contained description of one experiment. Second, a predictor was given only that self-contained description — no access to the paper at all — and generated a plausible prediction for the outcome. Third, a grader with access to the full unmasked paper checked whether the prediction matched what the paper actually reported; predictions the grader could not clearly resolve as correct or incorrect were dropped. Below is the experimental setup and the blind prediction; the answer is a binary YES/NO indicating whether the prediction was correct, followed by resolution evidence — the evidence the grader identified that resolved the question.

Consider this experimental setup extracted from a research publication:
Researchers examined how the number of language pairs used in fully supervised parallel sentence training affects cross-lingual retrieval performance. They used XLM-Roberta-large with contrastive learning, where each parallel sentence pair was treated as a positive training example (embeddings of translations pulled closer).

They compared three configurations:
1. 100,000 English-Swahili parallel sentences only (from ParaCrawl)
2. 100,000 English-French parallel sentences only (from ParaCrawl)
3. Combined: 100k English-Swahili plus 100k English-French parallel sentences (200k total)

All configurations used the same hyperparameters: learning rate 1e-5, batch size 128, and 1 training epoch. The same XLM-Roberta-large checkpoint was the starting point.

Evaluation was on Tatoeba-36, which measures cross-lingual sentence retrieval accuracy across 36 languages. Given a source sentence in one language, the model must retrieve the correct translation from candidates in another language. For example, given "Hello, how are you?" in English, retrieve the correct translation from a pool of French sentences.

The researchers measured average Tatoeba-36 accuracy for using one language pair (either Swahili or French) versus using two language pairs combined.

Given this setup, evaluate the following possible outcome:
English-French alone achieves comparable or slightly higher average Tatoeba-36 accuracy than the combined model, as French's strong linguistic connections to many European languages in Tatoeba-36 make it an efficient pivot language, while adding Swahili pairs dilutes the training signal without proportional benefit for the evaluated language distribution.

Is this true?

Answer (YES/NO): NO